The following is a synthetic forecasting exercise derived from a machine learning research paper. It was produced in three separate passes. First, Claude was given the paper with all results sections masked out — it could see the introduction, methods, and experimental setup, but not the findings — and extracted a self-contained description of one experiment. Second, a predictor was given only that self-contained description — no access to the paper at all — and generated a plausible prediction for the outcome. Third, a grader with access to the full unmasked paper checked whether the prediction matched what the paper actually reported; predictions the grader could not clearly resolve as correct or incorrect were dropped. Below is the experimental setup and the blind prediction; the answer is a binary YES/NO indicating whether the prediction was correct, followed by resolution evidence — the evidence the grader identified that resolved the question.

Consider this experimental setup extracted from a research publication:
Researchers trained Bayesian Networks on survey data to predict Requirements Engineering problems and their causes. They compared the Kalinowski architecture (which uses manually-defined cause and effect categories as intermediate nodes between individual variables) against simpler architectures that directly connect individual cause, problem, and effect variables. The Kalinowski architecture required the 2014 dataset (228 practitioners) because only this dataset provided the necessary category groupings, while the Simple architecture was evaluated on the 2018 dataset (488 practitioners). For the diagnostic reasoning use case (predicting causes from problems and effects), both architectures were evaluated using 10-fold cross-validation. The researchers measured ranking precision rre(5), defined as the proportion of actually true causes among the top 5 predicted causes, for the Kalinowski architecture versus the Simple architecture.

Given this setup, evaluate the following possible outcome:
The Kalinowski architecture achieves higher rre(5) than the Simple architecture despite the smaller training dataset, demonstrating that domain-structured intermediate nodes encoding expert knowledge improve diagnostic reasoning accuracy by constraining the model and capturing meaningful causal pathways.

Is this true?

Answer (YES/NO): NO